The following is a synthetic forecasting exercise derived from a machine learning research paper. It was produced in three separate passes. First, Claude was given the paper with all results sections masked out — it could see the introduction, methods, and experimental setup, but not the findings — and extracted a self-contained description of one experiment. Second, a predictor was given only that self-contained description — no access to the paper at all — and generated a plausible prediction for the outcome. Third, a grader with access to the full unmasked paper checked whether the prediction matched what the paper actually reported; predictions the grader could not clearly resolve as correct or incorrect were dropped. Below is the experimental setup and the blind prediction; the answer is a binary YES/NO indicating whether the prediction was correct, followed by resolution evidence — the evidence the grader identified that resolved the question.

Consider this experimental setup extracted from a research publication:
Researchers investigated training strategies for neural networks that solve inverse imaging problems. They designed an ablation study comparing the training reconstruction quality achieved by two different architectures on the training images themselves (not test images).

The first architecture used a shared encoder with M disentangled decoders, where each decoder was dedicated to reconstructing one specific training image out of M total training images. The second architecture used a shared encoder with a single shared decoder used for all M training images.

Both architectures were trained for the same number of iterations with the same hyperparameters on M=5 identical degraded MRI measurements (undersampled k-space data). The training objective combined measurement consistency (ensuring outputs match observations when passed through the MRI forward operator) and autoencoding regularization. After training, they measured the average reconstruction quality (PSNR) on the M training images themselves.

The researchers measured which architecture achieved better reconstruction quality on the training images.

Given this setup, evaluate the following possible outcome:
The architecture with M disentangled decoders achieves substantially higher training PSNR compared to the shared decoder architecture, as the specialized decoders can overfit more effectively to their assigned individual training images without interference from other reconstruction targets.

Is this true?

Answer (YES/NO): YES